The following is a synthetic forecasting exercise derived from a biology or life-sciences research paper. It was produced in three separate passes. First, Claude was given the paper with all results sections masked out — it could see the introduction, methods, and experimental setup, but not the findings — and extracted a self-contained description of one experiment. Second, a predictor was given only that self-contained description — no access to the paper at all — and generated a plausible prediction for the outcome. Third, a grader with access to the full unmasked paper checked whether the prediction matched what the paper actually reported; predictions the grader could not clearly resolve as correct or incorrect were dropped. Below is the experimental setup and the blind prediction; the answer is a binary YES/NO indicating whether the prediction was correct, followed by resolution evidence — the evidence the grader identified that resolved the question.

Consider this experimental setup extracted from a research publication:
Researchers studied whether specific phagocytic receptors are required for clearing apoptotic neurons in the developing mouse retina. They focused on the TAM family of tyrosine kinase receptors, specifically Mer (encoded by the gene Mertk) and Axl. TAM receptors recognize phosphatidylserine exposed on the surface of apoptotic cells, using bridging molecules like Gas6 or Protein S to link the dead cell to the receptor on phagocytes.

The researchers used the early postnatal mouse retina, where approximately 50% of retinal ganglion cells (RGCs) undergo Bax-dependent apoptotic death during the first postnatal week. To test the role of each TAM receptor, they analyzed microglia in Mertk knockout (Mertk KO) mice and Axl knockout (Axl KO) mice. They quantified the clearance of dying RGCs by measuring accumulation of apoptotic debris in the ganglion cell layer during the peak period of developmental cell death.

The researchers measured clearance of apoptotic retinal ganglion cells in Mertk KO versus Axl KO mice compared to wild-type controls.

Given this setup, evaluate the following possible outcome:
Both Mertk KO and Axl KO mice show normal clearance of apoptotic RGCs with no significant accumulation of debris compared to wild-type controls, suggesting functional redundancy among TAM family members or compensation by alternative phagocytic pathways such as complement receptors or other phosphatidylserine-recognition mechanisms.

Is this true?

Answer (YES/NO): NO